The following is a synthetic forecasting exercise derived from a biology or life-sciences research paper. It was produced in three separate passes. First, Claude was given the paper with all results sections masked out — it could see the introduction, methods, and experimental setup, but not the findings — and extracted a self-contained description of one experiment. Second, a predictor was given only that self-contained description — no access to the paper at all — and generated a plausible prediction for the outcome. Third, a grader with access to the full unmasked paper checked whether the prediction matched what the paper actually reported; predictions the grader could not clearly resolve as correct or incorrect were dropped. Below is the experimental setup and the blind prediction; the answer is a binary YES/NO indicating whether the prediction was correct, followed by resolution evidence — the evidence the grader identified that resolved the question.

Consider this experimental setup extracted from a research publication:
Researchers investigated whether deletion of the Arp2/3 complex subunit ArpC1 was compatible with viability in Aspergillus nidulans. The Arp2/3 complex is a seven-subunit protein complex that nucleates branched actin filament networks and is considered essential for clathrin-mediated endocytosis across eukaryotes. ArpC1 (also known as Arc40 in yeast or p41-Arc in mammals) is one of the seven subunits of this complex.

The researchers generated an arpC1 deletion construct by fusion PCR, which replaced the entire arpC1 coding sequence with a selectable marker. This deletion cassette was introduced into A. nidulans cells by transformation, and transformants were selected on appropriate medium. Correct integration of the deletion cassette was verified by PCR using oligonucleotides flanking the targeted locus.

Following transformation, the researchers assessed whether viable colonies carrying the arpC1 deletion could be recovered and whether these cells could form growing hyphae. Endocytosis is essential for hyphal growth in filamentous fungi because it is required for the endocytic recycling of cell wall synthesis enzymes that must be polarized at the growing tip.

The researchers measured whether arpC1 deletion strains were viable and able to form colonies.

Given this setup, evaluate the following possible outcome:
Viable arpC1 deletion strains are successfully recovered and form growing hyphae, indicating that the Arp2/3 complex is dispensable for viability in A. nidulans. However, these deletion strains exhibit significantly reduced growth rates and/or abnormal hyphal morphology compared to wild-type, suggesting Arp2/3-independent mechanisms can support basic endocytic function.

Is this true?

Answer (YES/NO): NO